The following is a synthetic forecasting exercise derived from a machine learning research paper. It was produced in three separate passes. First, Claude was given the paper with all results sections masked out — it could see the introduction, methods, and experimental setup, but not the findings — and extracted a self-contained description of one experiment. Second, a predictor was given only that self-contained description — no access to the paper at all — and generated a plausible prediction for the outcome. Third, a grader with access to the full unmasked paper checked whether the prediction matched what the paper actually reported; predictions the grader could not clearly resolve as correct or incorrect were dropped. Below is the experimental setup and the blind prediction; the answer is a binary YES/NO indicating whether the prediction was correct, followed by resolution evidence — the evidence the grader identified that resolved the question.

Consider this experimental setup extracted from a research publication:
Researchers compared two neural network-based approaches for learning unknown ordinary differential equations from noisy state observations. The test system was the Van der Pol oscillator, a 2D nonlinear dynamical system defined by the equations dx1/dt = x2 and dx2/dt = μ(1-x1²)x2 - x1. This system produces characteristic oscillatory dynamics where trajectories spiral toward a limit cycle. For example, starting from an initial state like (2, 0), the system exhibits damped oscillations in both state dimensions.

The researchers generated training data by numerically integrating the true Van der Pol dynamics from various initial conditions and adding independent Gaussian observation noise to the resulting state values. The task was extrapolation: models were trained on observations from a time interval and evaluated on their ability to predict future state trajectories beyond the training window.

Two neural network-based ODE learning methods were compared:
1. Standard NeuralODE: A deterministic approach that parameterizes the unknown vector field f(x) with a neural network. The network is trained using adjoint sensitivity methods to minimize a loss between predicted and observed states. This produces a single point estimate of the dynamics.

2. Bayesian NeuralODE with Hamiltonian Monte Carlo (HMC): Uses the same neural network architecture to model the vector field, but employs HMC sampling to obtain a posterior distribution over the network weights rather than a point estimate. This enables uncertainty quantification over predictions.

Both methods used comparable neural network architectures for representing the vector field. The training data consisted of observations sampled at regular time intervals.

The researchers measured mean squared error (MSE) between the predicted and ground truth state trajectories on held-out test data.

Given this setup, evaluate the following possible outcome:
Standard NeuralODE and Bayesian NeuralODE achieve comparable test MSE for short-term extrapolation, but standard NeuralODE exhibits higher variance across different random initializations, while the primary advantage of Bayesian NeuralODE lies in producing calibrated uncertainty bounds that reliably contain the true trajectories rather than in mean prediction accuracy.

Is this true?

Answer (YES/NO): NO